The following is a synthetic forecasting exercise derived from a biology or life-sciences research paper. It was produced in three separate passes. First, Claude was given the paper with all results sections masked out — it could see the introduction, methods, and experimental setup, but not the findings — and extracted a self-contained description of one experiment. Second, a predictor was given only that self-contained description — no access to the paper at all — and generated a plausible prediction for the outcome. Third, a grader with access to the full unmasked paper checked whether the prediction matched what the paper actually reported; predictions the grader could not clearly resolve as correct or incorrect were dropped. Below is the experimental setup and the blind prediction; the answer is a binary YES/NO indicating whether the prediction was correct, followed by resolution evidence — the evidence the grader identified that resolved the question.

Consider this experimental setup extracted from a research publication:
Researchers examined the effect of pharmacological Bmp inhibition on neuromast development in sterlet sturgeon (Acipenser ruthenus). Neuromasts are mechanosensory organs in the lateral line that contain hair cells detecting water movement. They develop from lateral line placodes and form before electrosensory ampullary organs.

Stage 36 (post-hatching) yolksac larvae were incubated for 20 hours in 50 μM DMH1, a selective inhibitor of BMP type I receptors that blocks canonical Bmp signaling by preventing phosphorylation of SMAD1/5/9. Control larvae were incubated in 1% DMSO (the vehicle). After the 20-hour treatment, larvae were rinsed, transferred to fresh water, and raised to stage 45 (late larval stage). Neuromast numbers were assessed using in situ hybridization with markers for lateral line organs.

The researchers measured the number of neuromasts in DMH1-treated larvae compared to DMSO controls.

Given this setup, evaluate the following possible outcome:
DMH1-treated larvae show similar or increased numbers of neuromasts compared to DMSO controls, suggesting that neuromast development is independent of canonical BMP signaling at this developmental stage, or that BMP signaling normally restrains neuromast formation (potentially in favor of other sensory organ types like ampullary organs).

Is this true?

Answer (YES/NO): YES